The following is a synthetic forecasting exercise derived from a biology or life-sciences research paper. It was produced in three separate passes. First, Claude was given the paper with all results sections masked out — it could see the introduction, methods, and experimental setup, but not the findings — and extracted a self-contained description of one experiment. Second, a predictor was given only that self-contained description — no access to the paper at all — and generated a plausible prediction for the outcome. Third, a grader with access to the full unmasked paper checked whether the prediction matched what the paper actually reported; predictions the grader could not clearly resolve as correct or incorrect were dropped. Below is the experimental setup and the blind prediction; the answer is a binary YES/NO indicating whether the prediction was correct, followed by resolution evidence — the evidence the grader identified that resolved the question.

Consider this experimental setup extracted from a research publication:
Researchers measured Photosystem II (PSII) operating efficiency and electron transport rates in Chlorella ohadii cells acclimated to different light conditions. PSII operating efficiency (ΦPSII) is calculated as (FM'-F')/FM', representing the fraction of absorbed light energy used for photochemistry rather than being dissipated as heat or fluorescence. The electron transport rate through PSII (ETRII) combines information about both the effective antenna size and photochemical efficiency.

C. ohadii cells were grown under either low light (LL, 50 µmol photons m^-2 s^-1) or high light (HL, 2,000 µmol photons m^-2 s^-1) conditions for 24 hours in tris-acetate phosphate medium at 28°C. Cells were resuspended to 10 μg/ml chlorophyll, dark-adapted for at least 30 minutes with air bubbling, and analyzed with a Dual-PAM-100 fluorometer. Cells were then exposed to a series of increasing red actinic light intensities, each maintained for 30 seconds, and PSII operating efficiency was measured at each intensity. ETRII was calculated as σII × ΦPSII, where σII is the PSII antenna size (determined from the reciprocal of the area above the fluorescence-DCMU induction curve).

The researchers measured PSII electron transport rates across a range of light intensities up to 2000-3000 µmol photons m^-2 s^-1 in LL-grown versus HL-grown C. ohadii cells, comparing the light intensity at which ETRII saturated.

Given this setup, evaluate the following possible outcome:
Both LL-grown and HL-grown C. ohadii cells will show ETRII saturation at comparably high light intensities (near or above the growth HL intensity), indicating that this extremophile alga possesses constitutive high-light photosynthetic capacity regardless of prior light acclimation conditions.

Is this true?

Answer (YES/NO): NO